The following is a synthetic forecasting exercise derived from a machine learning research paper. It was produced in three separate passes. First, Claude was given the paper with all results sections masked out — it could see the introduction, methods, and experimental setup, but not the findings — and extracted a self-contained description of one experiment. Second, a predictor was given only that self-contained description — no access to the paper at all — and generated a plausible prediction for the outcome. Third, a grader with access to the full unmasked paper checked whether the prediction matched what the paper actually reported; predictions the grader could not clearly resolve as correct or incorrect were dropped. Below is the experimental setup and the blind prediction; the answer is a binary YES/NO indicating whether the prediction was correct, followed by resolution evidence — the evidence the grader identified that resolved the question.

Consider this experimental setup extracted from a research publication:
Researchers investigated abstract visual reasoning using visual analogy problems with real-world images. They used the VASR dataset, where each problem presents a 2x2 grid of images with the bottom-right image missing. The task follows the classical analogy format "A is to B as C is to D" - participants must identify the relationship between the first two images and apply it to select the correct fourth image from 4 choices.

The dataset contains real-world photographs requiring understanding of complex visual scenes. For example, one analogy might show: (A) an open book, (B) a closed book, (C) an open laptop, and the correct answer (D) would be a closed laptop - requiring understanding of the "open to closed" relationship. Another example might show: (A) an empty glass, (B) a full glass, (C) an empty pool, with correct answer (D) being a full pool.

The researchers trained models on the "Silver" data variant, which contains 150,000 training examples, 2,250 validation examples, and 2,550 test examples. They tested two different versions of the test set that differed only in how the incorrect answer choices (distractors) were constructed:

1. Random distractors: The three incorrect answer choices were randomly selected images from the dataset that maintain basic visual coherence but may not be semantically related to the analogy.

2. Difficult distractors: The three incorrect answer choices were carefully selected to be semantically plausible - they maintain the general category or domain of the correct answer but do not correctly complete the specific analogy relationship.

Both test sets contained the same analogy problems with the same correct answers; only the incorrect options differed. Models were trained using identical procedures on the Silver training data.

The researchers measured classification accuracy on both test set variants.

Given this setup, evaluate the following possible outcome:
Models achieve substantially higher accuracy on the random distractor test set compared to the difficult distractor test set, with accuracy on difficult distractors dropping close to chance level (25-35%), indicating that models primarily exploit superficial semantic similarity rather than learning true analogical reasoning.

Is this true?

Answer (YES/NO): NO